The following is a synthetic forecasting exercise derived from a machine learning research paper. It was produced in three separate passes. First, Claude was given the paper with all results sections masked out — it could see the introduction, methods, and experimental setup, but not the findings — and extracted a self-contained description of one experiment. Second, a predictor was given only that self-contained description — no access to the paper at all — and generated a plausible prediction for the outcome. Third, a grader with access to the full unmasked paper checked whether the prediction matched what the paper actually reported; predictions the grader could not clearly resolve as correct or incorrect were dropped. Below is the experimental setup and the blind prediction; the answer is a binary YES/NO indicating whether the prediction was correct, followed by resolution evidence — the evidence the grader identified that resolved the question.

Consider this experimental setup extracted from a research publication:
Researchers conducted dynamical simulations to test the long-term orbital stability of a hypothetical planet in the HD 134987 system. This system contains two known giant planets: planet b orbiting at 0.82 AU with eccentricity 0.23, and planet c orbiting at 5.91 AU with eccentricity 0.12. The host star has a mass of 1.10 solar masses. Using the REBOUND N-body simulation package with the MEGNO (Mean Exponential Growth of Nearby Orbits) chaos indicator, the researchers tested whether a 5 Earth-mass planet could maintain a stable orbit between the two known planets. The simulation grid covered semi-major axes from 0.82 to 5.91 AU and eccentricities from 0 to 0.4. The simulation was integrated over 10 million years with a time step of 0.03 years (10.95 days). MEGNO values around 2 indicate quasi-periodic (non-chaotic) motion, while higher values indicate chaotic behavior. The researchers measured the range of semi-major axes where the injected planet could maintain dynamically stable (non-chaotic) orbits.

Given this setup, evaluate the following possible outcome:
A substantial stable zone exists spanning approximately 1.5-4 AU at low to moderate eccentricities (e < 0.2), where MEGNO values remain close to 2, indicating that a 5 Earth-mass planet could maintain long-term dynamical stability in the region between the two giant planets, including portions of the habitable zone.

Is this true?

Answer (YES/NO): NO